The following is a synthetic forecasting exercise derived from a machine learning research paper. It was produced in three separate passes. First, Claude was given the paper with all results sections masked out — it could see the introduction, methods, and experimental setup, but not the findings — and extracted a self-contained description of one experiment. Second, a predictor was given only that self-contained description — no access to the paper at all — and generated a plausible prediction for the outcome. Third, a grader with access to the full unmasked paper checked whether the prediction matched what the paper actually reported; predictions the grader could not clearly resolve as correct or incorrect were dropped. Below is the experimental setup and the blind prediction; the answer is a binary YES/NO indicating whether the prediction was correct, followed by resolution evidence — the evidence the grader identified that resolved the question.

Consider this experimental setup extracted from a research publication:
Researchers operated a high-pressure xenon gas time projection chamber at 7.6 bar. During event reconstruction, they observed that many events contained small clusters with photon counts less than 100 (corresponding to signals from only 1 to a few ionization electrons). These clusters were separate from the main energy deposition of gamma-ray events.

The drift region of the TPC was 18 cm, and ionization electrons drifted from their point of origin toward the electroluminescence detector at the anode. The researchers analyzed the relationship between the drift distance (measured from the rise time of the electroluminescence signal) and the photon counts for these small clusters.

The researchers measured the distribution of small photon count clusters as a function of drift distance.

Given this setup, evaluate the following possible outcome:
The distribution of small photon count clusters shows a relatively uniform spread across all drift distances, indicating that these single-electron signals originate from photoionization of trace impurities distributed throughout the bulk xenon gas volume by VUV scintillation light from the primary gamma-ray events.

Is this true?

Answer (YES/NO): NO